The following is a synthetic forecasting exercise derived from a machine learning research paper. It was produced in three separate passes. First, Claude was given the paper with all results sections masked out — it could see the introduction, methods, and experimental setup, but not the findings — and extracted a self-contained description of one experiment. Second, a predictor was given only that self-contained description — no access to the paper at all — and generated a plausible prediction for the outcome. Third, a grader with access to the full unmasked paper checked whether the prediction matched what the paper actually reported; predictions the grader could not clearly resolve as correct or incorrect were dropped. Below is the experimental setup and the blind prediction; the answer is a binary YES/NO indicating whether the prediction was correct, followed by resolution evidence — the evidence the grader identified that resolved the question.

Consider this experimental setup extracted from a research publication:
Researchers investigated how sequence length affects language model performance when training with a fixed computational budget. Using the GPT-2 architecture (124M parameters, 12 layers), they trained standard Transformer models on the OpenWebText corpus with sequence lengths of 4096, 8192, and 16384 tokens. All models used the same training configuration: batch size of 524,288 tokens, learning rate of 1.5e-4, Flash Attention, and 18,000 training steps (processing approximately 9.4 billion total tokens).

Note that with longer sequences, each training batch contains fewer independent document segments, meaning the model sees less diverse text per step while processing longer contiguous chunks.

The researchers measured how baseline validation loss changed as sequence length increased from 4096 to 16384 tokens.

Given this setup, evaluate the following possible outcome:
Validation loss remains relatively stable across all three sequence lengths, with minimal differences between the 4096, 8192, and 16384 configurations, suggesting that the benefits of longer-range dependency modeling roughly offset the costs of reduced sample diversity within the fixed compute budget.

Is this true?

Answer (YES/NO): NO